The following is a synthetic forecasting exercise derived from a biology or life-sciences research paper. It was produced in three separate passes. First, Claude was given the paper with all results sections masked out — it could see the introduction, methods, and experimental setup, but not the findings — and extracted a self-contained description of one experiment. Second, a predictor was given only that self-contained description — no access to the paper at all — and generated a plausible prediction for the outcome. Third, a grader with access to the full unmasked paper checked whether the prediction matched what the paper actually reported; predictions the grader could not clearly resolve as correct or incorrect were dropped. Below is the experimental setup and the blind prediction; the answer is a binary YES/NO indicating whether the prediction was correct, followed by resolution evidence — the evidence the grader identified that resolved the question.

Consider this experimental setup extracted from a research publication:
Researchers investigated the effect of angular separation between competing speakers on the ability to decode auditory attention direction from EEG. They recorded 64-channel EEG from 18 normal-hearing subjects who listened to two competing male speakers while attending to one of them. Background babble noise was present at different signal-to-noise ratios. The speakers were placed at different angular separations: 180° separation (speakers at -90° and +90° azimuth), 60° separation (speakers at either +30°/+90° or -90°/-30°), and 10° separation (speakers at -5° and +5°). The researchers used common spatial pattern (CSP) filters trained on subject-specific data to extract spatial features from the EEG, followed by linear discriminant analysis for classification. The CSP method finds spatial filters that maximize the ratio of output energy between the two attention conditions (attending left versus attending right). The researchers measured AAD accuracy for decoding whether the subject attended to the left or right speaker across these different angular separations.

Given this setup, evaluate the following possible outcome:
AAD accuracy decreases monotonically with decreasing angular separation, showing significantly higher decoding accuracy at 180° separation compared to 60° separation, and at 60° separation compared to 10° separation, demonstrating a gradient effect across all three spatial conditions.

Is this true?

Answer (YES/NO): NO